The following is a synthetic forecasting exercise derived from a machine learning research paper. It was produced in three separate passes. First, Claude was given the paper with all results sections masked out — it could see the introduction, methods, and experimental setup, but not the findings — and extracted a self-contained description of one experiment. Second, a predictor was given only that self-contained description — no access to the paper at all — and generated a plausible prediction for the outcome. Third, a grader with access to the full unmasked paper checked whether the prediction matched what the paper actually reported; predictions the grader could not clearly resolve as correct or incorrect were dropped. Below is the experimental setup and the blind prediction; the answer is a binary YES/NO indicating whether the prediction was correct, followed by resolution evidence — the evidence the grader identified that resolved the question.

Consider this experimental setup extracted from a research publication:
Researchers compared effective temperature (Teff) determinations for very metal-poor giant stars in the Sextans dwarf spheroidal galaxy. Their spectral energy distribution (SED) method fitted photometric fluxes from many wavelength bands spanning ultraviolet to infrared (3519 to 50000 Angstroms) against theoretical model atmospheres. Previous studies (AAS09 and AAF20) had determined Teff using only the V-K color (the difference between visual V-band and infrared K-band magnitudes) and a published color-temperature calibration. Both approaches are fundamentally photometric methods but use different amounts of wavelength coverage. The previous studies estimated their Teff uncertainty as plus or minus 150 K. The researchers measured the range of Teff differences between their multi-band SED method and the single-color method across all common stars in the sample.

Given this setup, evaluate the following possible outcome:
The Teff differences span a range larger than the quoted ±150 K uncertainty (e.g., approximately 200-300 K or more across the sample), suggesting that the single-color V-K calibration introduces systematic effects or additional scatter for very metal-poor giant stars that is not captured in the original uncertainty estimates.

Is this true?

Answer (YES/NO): NO